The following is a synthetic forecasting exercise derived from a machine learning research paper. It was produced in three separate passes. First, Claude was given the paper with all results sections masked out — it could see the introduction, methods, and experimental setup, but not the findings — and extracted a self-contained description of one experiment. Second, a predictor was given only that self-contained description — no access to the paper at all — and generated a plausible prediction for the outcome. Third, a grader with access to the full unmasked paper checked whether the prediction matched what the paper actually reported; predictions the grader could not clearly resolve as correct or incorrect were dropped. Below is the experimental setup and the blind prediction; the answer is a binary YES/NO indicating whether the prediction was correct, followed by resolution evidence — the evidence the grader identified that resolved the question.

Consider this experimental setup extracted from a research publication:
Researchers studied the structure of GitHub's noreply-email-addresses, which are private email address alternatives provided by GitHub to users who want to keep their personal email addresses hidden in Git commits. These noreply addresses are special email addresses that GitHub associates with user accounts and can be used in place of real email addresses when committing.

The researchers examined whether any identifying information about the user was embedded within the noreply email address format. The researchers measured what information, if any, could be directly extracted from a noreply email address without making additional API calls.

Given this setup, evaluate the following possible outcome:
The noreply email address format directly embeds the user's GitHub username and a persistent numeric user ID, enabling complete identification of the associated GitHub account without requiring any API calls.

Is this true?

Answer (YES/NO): YES